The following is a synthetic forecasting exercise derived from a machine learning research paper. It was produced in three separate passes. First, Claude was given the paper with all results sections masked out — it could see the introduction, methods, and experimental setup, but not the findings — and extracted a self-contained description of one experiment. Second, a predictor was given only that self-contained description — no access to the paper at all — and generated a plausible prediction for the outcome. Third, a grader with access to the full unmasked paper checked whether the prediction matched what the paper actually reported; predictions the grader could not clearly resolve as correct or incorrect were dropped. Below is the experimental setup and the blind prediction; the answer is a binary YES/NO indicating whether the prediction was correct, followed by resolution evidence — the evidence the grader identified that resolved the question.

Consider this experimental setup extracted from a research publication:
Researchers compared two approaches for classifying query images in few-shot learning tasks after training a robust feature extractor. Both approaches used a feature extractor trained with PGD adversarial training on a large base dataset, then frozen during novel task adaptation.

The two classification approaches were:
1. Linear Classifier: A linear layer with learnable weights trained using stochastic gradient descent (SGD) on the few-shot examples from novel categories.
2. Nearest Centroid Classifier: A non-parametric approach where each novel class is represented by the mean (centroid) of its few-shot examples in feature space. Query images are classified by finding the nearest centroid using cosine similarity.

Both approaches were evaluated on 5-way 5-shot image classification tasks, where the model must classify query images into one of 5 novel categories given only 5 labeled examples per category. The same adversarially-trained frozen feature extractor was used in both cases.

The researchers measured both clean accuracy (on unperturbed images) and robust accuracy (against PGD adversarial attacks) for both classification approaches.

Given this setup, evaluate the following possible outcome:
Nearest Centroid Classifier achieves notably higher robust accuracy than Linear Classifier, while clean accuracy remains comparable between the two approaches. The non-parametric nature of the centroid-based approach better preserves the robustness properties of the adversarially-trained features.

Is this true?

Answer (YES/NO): YES